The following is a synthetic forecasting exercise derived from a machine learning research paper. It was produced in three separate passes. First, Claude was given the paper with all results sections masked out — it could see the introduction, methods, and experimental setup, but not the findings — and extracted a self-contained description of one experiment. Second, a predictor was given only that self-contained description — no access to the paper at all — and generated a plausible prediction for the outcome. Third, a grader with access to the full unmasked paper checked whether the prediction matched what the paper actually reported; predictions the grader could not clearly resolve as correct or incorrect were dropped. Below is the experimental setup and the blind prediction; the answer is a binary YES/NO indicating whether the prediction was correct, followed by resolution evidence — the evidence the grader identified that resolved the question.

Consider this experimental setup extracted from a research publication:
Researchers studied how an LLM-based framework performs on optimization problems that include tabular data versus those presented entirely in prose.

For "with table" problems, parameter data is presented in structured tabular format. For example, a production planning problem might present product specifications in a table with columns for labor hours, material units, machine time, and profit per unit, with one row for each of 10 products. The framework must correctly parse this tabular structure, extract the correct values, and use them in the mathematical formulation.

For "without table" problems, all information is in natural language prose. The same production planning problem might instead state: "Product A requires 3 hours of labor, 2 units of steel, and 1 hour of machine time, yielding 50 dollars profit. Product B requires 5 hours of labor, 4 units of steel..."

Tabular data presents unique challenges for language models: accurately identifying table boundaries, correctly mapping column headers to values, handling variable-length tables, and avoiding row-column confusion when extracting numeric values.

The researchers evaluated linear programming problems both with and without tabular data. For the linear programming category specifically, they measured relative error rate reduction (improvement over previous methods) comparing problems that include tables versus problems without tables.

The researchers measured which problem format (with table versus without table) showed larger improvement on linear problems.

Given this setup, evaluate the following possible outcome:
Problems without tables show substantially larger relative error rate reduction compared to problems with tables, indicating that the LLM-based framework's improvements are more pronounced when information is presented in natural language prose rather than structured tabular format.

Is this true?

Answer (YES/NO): NO